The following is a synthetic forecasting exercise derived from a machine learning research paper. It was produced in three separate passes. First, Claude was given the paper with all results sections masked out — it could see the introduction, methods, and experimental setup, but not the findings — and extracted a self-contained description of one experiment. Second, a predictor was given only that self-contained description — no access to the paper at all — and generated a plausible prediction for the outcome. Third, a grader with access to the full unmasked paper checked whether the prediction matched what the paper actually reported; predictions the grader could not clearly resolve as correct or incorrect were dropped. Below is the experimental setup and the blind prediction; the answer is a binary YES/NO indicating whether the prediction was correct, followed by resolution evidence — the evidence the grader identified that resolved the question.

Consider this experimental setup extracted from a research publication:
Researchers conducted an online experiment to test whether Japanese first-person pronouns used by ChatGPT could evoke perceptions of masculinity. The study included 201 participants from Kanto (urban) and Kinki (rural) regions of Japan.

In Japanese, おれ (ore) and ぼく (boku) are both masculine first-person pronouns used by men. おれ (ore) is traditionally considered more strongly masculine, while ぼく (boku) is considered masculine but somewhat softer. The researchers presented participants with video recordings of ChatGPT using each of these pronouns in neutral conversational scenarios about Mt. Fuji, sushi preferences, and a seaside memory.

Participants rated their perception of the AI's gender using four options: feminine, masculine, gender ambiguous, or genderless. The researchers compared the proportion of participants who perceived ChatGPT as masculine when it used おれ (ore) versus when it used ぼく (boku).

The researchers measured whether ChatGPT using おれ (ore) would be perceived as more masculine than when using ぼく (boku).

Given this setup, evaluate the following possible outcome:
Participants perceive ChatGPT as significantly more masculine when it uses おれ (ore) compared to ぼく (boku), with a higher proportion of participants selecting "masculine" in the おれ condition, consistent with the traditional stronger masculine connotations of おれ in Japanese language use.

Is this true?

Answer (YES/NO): NO